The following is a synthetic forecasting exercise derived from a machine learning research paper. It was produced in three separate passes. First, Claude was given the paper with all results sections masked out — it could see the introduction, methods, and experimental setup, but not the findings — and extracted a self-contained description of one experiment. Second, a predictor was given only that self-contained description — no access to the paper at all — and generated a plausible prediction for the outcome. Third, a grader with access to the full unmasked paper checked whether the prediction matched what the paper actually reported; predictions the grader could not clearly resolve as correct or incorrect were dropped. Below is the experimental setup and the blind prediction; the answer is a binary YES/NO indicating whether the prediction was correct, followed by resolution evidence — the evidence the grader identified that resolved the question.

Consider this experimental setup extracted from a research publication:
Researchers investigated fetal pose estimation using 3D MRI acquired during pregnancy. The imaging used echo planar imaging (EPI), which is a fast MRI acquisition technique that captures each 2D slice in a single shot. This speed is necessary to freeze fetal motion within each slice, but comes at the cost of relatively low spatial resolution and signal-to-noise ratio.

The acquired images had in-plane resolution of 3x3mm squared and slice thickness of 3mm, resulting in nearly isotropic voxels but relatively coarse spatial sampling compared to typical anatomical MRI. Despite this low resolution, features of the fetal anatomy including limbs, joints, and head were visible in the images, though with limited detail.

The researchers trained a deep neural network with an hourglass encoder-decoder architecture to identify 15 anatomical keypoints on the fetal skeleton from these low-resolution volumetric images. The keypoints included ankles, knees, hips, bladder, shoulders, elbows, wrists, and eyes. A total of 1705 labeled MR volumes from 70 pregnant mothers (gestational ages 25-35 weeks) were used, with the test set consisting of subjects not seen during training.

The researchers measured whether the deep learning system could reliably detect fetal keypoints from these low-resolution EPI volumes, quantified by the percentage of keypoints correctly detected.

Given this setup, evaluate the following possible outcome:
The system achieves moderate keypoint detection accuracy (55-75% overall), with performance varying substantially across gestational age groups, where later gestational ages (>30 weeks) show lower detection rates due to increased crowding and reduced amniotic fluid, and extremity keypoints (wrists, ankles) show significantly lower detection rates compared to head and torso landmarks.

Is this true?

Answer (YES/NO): NO